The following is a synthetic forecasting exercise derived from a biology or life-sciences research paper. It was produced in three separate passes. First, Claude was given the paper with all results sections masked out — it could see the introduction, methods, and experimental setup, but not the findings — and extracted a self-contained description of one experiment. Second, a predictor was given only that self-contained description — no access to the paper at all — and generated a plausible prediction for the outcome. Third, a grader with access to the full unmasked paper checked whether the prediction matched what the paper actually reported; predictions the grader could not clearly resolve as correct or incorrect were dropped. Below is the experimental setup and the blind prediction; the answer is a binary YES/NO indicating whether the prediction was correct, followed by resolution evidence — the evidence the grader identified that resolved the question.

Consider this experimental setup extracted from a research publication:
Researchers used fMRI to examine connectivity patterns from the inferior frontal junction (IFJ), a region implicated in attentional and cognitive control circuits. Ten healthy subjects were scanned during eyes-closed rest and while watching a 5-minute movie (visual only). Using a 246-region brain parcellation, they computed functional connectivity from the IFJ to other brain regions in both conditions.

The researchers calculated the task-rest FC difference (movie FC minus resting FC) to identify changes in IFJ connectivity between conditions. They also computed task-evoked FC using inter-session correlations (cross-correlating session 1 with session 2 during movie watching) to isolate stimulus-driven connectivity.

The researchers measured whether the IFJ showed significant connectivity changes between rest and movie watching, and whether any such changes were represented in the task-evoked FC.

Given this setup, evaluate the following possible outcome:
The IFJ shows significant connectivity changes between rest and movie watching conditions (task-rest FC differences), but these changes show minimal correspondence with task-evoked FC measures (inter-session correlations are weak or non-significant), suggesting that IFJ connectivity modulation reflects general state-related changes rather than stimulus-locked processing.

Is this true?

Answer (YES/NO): YES